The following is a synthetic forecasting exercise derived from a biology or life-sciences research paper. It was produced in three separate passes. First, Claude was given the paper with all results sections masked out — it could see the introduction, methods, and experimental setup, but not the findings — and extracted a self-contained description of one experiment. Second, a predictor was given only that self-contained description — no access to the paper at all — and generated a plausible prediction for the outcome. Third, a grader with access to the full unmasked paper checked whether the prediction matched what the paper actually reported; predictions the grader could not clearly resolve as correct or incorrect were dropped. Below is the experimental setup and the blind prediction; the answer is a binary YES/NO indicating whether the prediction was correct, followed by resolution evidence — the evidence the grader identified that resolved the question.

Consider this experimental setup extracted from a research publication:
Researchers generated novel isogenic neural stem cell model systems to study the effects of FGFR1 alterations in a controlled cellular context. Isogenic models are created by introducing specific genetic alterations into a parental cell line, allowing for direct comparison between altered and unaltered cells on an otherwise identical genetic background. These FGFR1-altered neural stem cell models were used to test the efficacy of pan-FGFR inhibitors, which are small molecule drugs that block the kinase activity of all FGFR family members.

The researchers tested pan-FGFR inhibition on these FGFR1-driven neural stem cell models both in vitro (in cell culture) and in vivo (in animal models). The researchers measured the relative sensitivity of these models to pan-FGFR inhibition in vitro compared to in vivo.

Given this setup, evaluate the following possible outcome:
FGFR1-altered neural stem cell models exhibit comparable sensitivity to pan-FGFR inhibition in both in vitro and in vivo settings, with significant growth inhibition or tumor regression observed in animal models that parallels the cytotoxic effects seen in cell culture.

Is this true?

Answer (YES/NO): NO